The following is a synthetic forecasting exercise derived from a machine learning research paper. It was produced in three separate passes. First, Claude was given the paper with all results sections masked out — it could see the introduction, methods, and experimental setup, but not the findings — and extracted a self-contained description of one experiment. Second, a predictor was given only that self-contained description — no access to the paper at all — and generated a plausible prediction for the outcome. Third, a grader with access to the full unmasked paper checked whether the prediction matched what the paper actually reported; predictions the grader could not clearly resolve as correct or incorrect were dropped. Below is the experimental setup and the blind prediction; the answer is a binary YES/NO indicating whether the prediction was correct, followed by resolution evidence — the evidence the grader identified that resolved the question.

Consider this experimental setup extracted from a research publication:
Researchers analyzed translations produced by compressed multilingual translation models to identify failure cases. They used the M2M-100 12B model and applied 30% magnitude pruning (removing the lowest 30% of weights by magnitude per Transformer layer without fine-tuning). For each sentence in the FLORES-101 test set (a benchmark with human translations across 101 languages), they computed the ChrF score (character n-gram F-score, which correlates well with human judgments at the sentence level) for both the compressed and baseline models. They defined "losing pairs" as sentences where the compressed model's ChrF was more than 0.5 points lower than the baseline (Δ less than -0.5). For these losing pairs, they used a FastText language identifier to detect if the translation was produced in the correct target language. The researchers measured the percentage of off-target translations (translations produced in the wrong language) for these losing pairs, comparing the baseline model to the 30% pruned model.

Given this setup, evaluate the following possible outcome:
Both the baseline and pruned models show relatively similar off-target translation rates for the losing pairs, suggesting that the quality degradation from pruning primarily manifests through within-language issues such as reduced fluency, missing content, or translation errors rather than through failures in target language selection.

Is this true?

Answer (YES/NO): NO